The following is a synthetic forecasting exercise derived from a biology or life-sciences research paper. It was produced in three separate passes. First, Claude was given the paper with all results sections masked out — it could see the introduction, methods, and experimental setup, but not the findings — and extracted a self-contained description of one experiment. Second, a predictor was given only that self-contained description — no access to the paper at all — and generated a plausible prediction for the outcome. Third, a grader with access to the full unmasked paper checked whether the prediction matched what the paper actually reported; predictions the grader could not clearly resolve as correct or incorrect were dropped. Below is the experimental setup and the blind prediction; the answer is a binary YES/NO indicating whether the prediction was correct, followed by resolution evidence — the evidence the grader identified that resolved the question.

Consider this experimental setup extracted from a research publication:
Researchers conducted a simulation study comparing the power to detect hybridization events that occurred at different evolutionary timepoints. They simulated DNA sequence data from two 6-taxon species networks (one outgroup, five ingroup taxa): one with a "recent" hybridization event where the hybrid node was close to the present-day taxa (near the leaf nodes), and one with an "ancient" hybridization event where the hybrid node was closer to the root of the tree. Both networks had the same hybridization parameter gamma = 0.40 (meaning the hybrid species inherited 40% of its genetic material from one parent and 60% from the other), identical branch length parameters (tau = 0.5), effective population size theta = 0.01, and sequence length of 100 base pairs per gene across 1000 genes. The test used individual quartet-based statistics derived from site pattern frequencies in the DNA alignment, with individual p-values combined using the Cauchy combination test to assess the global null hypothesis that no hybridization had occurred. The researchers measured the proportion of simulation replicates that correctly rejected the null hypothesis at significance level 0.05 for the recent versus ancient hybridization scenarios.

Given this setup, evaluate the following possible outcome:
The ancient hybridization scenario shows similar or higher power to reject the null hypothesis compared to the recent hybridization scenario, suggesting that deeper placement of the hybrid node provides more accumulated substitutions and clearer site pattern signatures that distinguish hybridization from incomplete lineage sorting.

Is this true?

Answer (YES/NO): NO